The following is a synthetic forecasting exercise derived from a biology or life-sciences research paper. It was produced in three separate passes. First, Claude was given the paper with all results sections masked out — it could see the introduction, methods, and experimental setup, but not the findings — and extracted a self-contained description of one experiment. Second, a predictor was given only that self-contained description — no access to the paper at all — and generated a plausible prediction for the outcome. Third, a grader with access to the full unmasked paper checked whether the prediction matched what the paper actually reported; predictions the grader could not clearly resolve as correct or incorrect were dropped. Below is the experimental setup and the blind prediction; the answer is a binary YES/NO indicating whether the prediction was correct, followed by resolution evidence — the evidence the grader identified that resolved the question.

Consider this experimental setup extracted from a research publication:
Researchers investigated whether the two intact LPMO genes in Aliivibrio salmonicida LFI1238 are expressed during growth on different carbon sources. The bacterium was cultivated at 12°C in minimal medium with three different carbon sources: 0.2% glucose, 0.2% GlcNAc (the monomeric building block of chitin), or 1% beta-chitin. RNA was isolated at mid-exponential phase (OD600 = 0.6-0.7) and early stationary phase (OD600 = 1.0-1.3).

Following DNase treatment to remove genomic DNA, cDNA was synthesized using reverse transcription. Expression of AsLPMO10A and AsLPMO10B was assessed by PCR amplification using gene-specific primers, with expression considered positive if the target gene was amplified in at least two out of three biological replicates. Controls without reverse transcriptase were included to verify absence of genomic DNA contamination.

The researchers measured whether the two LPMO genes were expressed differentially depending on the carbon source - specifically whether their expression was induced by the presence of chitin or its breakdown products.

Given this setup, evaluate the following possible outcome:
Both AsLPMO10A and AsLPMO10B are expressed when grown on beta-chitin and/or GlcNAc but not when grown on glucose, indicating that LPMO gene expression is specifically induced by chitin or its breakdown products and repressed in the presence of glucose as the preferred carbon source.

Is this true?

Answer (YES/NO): NO